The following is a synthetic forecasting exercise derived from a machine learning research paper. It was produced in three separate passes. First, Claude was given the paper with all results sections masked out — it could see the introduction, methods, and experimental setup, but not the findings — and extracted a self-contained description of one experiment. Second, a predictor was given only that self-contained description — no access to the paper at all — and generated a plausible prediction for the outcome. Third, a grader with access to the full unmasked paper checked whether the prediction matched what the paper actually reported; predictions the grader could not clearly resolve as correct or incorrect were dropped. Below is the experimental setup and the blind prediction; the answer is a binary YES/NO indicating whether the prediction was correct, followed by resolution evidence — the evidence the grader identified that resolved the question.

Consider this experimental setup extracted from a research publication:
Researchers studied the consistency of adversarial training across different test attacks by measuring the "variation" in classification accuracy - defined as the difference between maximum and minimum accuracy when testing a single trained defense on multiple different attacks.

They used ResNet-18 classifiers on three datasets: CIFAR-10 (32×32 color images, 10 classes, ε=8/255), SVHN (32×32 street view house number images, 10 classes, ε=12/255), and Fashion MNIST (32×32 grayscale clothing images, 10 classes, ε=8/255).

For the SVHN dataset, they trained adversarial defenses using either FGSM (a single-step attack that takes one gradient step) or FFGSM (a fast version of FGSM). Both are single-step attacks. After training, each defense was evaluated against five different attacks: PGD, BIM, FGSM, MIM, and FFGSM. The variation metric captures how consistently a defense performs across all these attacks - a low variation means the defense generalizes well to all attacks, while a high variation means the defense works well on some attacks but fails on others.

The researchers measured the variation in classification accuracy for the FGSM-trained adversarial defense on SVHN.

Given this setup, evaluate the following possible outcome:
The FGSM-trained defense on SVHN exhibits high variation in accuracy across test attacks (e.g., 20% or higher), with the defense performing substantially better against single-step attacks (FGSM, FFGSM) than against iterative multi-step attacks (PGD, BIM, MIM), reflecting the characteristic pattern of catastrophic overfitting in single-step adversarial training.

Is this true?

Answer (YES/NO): YES